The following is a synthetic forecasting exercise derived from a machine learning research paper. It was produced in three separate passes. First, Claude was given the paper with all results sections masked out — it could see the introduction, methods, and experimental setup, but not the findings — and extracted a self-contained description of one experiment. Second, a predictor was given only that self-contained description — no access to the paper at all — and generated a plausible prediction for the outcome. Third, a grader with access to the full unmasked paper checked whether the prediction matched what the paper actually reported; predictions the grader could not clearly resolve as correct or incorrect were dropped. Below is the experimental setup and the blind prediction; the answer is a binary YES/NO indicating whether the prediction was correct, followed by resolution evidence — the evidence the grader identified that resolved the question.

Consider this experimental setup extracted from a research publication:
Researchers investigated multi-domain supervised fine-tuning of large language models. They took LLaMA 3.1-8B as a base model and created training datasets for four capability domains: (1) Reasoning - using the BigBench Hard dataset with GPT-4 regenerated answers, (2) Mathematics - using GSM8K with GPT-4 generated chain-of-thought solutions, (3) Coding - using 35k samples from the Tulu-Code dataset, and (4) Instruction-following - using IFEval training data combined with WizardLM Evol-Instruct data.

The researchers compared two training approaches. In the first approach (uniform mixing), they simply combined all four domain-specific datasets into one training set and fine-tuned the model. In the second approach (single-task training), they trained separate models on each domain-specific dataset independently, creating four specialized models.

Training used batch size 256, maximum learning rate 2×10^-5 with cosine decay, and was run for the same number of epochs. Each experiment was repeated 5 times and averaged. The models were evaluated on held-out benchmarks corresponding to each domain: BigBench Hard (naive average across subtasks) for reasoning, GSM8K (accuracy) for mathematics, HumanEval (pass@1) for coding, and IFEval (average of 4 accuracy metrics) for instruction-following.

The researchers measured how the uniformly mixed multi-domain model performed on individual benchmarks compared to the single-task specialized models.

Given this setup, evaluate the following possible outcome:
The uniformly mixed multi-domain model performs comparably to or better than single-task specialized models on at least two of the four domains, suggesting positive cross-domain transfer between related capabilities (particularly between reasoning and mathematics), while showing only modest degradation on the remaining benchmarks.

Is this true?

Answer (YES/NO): NO